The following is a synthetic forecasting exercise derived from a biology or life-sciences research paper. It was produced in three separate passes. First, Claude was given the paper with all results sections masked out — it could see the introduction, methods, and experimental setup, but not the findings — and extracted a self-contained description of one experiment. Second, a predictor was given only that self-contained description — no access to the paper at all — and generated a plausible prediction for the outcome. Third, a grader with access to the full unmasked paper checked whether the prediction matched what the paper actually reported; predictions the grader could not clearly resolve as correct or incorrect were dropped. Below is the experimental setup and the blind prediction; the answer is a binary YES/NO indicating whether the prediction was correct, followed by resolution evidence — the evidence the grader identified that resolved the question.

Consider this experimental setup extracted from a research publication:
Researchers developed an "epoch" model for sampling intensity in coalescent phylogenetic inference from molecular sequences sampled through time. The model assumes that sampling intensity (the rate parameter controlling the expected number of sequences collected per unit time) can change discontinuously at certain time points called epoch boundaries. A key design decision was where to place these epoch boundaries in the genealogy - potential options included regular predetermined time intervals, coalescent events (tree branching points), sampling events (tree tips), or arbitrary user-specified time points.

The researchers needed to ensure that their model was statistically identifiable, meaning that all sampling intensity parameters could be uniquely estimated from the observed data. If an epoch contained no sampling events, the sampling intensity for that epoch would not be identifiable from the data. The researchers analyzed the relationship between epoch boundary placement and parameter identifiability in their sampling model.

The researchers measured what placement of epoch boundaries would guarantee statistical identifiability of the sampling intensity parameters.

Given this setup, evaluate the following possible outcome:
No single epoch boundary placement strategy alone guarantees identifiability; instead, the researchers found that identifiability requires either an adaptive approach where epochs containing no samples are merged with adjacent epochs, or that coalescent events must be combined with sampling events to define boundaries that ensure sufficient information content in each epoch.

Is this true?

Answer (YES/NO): NO